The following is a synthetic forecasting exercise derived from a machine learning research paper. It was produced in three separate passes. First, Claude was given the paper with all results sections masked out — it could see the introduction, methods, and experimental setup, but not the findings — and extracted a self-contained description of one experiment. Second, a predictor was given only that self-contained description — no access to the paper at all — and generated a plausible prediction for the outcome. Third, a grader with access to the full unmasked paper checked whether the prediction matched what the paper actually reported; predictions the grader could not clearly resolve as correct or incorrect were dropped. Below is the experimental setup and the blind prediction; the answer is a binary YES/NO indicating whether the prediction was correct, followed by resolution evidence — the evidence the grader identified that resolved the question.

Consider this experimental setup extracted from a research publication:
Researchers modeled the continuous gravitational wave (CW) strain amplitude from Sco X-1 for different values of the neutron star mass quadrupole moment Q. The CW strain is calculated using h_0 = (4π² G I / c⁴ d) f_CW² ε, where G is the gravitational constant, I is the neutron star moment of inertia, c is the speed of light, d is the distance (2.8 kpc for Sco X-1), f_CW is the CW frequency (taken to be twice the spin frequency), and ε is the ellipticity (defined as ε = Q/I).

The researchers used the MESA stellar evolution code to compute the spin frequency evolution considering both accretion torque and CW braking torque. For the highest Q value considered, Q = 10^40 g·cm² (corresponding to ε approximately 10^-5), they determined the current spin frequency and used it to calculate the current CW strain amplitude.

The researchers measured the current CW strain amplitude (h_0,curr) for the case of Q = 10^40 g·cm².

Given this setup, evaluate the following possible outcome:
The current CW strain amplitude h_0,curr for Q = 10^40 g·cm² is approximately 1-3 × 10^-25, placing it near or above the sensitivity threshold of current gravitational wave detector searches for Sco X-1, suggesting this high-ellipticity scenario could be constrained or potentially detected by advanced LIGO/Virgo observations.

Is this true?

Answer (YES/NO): NO